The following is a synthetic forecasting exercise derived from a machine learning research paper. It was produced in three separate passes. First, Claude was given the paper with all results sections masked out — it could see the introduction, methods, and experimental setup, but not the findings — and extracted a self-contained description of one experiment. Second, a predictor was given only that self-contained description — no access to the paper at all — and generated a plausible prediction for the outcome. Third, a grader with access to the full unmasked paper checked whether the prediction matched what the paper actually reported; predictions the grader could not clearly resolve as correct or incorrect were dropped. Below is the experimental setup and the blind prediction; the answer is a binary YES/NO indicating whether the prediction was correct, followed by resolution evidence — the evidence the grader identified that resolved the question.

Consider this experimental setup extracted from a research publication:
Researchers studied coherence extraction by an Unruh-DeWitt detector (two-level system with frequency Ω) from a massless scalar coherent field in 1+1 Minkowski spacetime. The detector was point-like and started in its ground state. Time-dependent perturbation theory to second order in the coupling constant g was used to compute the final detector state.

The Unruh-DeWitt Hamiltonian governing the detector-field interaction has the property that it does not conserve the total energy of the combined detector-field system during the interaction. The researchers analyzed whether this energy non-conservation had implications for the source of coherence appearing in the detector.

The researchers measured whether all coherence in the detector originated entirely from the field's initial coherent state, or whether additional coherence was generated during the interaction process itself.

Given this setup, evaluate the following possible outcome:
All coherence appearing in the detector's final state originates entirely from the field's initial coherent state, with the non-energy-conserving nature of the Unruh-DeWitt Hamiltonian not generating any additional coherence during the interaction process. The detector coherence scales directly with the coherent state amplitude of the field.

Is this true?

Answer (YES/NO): NO